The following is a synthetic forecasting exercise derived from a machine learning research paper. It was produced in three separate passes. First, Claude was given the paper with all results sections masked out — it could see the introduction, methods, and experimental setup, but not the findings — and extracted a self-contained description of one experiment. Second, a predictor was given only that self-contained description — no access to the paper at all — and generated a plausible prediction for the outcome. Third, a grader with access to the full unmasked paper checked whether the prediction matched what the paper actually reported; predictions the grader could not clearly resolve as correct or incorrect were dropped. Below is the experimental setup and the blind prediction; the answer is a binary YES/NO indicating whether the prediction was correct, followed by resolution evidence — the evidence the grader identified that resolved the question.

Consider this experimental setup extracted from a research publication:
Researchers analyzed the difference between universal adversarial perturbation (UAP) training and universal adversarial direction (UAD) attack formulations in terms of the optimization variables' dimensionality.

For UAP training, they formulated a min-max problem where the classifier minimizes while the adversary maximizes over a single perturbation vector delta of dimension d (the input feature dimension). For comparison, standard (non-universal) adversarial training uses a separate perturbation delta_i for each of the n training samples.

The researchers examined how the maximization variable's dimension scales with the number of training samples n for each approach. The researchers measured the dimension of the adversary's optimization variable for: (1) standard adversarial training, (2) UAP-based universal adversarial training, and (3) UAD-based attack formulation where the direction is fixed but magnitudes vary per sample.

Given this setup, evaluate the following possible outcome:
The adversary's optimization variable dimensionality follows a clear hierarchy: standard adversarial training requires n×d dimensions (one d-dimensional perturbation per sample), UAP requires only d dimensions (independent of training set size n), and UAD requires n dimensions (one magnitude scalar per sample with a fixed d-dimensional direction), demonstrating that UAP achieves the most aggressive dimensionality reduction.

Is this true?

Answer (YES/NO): NO